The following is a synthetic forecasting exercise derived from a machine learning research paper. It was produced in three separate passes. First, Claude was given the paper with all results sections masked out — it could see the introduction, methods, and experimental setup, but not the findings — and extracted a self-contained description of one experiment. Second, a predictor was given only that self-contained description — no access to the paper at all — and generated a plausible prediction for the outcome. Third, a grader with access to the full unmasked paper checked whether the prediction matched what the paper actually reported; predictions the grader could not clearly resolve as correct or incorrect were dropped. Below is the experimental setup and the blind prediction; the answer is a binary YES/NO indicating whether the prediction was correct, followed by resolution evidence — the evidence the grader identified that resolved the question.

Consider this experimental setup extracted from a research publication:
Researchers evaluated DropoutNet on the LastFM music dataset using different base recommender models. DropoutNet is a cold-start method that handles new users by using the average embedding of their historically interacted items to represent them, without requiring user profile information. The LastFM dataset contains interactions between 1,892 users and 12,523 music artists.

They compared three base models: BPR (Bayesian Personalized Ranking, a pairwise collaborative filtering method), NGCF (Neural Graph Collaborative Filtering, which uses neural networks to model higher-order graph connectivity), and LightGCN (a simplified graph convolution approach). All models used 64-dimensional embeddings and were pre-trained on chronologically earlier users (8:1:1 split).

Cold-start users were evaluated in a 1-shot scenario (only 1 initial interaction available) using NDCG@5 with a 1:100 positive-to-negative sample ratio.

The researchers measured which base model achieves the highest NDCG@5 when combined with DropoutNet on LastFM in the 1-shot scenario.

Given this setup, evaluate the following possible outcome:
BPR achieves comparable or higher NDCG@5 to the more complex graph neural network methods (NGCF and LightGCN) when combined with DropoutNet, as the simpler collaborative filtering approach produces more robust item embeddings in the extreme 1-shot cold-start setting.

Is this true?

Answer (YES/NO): NO